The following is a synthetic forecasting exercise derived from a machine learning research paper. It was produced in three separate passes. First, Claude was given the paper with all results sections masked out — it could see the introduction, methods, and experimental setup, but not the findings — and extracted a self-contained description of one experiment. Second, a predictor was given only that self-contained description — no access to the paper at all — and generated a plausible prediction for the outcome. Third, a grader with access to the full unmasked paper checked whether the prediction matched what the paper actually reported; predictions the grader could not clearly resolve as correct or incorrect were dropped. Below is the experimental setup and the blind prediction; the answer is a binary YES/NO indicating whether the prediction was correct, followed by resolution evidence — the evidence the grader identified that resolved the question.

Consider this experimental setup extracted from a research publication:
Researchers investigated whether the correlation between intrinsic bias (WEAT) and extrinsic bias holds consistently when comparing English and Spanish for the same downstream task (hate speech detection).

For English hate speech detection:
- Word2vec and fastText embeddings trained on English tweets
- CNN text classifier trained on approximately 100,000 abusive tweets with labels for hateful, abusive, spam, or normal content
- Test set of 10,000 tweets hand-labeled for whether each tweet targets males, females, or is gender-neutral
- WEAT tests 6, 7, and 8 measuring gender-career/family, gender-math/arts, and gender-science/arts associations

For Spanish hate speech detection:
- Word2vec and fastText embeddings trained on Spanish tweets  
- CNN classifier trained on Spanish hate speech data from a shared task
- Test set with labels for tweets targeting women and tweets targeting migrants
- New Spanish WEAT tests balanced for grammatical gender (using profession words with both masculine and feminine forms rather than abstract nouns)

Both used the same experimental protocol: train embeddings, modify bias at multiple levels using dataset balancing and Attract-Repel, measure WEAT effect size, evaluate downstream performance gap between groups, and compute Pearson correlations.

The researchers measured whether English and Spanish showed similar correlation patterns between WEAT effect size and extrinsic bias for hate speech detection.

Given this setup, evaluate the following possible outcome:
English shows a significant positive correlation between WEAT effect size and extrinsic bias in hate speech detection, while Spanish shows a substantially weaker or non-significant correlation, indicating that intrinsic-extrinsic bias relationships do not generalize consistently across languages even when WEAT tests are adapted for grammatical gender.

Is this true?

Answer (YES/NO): NO